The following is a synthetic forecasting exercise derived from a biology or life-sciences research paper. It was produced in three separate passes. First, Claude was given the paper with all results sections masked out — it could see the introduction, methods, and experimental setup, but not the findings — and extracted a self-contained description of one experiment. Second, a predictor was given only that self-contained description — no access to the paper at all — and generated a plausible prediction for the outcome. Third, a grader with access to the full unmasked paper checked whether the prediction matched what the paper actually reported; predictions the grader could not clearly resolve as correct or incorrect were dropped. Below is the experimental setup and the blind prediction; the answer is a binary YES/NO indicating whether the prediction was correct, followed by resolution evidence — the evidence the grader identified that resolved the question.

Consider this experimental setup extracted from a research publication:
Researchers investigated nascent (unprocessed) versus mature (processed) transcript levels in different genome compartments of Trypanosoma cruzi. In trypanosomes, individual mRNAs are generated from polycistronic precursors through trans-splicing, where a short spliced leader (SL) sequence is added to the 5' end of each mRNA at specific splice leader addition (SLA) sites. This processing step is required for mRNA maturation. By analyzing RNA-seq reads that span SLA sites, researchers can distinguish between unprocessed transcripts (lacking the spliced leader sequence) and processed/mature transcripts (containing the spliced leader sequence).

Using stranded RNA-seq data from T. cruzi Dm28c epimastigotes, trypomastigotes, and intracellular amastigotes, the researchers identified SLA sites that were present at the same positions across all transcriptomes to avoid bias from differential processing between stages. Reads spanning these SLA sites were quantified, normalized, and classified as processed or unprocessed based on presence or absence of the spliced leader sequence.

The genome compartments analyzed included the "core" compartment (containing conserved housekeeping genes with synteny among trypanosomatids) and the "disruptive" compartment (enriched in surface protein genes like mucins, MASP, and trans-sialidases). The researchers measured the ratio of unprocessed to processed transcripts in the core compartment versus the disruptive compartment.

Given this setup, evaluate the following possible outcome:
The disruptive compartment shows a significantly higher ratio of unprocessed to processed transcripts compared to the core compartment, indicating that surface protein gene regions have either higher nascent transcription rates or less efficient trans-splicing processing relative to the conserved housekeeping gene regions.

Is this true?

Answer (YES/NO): NO